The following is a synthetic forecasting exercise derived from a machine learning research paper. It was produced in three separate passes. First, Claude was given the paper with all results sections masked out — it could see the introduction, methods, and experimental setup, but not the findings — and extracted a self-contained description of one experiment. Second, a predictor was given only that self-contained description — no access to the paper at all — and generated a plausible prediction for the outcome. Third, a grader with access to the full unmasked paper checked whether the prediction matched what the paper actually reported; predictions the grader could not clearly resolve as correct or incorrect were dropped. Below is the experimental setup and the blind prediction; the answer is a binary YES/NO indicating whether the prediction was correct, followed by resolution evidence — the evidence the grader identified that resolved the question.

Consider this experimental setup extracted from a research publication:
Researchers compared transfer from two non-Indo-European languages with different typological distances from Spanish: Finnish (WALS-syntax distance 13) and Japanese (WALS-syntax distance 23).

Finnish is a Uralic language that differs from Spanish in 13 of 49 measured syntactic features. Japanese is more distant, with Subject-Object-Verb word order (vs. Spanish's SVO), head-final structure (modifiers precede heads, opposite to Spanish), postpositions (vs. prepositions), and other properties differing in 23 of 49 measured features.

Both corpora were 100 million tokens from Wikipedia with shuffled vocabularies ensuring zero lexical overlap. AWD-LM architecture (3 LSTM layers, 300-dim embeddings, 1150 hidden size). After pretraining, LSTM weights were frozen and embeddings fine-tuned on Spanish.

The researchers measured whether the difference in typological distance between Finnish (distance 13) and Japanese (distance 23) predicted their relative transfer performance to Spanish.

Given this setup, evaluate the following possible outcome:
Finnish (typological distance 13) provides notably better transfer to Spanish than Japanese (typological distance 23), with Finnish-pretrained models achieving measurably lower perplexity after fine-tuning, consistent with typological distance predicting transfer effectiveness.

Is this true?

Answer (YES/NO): NO